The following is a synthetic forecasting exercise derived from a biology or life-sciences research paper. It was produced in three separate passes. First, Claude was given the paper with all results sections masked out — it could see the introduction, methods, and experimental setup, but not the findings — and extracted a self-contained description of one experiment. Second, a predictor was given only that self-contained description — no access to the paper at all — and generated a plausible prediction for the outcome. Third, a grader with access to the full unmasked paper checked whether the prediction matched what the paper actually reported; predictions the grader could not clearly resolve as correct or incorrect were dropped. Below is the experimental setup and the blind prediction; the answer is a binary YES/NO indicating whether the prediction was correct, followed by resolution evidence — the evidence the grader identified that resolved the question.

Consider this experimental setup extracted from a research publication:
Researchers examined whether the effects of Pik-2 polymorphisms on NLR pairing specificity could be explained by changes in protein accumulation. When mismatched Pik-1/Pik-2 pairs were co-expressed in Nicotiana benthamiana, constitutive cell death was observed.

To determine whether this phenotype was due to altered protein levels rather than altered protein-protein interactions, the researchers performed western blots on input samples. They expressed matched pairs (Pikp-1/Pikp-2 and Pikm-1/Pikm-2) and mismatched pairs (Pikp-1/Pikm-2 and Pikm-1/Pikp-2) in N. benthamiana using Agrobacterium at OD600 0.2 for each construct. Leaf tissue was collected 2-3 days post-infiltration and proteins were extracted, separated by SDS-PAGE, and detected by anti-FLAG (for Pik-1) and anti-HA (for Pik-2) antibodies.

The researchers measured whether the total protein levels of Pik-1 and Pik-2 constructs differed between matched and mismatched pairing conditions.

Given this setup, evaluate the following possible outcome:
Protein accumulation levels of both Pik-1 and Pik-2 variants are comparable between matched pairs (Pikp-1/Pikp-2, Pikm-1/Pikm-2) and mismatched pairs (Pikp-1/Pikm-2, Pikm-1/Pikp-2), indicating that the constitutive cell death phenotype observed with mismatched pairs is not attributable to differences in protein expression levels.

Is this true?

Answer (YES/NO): NO